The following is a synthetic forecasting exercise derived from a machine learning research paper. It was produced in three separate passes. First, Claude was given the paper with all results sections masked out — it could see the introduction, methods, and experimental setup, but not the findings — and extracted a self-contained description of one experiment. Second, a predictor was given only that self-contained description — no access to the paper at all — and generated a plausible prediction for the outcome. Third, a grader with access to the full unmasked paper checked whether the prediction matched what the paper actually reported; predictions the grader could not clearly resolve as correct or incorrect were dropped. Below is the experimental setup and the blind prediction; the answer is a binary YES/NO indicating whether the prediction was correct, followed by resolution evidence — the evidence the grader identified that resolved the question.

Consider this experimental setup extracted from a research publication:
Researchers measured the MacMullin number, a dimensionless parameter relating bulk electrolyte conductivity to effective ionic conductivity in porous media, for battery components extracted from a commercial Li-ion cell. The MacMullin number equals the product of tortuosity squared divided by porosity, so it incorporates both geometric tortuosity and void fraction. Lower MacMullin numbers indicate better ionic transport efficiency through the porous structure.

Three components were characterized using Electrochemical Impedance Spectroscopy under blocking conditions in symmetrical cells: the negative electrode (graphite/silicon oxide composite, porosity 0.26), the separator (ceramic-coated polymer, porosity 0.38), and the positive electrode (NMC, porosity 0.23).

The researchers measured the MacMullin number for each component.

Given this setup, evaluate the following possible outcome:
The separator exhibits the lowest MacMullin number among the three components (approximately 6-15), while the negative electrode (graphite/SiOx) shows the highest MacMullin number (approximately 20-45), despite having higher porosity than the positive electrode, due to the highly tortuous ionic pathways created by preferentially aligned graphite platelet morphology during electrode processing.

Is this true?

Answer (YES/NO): NO